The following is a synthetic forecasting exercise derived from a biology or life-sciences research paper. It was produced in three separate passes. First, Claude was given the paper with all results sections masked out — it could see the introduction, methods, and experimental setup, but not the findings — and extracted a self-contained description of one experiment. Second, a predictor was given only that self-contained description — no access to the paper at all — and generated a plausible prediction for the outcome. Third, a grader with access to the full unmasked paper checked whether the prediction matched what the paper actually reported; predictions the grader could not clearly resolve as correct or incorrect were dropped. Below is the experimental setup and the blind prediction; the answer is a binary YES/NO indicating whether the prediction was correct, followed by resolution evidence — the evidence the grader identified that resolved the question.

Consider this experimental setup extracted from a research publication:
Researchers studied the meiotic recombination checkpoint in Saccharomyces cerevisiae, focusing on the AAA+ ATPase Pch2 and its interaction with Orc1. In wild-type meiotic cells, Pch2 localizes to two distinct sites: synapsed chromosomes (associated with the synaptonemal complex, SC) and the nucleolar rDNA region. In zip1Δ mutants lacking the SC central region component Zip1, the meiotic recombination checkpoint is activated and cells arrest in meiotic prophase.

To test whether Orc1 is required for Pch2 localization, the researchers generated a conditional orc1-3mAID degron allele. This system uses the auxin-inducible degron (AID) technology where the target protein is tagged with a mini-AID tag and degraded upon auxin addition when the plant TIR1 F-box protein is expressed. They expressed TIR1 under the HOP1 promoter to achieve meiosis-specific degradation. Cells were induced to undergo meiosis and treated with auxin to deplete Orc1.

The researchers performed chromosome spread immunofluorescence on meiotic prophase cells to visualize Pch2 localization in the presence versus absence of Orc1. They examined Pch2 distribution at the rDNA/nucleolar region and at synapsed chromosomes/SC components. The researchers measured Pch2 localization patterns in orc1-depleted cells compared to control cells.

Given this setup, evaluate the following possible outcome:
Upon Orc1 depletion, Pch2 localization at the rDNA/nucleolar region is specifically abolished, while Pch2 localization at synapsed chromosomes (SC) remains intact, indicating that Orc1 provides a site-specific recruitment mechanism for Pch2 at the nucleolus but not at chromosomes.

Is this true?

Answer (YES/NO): YES